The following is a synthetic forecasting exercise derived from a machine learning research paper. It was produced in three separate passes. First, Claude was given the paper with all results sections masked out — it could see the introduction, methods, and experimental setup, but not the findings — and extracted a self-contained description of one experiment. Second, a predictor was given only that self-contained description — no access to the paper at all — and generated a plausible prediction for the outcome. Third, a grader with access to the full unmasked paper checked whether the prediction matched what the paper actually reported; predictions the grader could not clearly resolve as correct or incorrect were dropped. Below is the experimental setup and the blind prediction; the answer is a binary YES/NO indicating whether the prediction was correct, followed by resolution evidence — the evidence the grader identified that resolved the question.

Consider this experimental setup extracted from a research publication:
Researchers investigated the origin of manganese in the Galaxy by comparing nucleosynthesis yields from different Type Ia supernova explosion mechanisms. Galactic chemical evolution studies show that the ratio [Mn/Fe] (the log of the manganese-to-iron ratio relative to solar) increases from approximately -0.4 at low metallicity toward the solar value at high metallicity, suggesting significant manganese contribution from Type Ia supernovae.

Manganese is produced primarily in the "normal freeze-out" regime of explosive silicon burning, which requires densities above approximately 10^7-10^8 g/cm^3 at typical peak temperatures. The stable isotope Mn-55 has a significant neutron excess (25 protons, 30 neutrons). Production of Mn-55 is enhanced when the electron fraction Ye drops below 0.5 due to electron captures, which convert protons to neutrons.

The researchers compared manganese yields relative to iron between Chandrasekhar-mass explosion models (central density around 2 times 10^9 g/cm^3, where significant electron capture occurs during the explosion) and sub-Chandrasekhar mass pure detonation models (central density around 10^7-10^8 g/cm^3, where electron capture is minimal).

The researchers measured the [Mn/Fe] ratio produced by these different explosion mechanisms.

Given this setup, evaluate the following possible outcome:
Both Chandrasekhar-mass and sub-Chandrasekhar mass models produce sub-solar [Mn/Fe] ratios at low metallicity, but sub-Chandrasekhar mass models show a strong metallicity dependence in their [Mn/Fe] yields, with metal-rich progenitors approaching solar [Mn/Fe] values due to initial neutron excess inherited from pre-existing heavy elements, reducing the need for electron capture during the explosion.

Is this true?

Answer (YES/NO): NO